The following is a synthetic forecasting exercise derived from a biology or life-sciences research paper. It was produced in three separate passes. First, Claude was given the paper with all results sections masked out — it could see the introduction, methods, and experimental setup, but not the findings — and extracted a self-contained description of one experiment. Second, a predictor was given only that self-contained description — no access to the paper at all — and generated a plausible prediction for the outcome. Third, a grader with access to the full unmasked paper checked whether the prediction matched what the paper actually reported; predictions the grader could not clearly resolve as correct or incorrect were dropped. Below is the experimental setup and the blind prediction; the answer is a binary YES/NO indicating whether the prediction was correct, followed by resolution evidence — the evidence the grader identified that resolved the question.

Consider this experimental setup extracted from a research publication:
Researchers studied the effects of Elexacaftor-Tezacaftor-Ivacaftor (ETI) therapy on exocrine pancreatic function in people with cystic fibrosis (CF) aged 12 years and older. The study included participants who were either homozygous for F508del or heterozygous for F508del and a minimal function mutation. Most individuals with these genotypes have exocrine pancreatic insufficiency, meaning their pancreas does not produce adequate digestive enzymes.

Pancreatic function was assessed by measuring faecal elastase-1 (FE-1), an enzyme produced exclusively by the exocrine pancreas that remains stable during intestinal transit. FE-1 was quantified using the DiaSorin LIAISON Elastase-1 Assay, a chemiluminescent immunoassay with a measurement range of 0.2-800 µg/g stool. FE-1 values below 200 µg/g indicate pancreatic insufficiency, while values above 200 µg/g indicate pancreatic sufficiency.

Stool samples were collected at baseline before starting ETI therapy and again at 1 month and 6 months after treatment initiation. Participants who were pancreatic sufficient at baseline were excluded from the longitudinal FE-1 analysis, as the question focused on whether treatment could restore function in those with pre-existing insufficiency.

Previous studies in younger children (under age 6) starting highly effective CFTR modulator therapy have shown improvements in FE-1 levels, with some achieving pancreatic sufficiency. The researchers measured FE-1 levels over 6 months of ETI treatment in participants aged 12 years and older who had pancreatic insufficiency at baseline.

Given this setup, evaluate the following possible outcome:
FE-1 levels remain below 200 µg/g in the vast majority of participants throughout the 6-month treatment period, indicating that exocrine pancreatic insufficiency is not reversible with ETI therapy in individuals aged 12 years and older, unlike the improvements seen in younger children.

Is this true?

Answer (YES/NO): YES